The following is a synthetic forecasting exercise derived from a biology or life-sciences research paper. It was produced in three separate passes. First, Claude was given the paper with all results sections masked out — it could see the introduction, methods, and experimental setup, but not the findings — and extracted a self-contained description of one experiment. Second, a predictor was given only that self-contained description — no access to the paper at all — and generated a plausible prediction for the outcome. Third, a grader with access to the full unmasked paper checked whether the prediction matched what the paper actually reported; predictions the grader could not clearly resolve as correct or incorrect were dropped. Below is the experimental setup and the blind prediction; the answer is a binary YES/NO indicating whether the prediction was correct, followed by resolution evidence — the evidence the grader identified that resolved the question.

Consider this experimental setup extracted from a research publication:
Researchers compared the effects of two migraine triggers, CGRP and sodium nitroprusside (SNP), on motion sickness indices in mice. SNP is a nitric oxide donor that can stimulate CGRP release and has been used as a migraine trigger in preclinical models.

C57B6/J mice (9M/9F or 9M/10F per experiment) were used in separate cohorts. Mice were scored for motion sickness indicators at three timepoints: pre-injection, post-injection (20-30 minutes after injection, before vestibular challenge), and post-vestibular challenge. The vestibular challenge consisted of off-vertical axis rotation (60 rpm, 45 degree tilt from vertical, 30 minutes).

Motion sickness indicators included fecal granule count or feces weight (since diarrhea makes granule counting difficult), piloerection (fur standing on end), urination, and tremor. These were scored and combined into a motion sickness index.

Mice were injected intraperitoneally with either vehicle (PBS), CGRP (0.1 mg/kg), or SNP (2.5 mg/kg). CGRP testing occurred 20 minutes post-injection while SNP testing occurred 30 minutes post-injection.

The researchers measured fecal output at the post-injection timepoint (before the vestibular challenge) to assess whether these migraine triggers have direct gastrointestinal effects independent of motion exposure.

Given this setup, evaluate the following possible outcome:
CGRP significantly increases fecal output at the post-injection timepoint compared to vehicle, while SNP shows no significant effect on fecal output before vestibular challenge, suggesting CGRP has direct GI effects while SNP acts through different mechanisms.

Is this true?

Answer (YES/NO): YES